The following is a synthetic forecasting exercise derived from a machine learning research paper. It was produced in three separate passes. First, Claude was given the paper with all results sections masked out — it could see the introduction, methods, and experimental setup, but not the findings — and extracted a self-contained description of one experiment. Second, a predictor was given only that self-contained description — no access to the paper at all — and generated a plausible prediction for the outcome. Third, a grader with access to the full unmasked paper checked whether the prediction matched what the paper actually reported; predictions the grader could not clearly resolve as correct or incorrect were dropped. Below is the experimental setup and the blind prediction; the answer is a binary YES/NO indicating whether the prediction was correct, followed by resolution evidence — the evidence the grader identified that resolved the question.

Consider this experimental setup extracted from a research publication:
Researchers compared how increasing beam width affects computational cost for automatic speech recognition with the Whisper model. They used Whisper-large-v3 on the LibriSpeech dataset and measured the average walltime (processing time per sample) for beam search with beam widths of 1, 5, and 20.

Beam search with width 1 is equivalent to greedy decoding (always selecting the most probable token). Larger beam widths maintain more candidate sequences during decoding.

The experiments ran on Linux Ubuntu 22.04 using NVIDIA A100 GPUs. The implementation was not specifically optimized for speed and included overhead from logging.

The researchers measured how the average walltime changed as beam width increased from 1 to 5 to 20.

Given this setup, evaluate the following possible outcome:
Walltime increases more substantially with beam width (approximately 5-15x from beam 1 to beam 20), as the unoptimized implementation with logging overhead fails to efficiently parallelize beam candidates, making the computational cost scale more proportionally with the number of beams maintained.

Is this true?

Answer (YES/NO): NO